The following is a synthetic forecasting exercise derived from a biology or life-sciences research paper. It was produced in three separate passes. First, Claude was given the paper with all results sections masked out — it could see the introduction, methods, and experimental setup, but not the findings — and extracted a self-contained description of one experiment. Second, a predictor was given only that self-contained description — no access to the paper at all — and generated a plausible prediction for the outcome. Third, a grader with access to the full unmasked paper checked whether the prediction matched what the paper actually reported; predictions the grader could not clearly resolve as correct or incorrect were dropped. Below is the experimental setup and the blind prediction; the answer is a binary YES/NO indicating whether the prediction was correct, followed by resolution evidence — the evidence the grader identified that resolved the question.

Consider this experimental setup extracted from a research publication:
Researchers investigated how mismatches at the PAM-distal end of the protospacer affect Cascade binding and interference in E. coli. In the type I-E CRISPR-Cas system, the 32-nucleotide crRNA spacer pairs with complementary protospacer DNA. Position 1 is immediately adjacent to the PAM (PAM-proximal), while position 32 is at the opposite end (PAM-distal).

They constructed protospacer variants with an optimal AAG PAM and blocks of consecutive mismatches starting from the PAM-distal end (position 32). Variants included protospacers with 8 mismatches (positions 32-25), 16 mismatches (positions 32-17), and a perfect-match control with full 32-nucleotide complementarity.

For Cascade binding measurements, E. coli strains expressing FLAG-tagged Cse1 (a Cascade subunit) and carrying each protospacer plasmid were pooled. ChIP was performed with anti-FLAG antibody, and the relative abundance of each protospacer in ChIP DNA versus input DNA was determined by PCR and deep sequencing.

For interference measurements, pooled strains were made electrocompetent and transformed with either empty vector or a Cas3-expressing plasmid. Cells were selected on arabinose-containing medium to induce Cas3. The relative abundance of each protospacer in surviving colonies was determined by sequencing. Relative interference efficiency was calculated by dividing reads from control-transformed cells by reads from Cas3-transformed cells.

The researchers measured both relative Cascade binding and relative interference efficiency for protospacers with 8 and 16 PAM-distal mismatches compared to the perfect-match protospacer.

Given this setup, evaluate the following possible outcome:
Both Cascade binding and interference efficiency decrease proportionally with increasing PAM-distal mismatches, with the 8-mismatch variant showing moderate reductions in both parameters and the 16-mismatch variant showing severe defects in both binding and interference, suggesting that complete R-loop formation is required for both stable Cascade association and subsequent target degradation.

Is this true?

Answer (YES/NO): NO